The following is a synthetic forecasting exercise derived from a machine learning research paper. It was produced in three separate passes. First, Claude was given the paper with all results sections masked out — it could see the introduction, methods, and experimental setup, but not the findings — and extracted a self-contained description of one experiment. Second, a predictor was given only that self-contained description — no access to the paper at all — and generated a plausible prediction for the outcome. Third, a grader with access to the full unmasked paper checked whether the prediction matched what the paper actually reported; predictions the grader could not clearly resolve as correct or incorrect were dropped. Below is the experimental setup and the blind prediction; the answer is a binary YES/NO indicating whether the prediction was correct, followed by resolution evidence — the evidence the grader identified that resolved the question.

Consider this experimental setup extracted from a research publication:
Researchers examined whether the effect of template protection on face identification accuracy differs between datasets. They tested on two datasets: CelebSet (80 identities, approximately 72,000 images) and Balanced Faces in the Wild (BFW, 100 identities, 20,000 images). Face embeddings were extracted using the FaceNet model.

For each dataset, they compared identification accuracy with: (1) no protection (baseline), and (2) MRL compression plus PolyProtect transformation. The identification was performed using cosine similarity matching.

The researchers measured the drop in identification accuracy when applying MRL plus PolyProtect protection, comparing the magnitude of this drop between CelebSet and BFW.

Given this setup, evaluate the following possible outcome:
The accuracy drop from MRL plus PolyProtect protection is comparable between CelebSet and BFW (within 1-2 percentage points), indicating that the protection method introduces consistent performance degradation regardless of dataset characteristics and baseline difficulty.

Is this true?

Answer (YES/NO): NO